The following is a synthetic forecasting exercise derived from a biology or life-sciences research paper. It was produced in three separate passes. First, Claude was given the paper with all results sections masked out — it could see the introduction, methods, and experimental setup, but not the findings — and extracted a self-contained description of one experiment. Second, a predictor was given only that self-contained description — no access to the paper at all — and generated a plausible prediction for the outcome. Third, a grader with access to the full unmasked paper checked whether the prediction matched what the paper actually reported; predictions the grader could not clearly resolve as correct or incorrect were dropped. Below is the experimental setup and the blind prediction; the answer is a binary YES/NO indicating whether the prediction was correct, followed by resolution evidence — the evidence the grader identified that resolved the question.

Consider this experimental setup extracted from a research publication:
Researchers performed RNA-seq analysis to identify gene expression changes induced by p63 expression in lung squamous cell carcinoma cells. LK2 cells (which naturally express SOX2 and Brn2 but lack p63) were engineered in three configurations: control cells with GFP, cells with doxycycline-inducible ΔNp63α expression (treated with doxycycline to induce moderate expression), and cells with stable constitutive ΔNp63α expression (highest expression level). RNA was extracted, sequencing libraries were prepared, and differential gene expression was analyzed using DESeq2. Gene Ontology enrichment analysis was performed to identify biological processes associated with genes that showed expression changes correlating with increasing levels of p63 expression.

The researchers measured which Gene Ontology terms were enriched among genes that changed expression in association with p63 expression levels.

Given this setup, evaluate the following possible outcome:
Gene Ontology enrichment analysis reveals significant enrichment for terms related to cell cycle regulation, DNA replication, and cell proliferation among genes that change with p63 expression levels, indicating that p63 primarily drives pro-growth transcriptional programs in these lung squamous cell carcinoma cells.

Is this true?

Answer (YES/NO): NO